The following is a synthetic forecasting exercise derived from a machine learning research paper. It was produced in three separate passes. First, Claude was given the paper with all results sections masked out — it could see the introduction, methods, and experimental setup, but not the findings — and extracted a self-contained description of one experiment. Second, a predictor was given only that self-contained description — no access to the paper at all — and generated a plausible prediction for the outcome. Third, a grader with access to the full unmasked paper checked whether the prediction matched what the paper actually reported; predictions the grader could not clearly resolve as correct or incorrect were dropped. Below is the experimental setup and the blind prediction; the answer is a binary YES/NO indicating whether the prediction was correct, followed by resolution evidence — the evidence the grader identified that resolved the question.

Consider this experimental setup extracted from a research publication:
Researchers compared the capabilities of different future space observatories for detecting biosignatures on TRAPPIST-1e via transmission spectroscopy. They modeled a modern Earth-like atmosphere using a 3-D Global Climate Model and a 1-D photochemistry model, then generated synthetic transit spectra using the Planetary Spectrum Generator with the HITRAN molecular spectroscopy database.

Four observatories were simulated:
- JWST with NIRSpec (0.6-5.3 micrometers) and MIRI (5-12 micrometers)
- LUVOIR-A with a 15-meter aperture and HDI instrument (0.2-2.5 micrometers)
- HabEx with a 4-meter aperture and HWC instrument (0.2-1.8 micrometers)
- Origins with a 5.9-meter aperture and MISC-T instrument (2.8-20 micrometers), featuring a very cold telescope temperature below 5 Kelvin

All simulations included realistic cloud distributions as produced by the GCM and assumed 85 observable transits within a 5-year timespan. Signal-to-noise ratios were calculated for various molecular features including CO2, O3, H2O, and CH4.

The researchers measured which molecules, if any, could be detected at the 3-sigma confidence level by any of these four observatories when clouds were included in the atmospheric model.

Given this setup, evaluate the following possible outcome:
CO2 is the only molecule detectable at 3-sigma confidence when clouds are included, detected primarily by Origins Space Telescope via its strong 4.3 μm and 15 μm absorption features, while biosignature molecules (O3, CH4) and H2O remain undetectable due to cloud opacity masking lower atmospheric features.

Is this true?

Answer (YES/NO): NO